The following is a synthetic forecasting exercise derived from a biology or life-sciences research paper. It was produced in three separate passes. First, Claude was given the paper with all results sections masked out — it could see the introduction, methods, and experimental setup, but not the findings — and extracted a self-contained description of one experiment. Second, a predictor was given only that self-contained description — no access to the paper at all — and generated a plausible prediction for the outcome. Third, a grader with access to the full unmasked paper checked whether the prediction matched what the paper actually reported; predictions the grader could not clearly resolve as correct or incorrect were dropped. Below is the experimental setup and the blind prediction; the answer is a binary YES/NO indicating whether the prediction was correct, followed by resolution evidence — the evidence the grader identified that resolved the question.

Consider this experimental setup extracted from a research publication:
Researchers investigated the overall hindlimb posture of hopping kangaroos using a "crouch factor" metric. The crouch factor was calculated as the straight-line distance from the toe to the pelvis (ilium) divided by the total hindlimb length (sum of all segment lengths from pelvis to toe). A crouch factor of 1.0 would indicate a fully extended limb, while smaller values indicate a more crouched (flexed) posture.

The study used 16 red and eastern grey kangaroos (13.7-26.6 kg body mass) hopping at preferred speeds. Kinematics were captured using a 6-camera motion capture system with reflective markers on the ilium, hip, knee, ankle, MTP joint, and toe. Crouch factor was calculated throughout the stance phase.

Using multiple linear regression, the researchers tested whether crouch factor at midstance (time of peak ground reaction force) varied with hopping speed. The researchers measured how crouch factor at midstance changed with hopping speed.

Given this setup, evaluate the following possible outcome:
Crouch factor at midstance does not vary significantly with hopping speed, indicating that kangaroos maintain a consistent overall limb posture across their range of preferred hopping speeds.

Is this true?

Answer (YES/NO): NO